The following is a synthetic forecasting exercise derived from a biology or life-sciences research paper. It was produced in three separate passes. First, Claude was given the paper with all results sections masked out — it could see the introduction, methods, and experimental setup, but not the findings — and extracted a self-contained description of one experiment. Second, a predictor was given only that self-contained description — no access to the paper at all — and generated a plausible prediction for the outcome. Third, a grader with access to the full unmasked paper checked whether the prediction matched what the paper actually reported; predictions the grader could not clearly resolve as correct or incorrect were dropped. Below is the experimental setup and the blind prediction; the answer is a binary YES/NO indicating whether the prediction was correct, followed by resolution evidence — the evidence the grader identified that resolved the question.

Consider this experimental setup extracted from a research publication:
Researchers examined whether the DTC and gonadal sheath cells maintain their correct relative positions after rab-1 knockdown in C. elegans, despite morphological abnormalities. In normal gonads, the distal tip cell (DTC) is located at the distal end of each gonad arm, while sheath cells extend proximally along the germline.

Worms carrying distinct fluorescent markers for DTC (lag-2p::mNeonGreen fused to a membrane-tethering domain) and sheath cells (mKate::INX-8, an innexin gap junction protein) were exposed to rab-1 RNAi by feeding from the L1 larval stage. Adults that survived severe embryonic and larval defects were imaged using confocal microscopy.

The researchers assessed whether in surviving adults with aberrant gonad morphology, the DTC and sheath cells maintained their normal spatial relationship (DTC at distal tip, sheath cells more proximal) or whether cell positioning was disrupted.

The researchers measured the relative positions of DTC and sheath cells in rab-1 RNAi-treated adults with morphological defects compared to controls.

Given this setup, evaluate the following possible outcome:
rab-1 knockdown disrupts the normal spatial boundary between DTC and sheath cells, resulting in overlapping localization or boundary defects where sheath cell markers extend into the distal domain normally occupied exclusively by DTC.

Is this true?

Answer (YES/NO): NO